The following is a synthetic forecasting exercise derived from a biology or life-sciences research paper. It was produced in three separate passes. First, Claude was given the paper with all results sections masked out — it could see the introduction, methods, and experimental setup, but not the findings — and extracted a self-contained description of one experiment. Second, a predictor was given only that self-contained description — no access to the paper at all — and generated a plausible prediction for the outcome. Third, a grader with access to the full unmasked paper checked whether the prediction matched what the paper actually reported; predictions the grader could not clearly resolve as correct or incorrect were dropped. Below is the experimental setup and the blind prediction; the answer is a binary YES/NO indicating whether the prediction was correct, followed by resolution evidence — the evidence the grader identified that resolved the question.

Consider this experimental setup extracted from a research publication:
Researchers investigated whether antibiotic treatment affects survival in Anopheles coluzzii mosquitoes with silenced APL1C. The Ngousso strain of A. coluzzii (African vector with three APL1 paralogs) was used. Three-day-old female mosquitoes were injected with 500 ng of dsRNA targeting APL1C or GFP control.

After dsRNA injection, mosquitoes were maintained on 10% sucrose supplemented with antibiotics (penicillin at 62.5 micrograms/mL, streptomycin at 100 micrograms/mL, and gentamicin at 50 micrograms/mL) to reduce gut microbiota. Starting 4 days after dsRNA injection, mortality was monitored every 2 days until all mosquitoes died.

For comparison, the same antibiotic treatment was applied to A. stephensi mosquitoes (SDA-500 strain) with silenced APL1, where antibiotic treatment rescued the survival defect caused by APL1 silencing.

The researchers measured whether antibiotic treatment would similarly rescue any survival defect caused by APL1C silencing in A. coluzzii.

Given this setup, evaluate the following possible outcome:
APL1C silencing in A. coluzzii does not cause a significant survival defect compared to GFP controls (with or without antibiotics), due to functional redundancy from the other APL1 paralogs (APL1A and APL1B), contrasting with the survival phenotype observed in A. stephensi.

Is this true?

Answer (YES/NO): NO